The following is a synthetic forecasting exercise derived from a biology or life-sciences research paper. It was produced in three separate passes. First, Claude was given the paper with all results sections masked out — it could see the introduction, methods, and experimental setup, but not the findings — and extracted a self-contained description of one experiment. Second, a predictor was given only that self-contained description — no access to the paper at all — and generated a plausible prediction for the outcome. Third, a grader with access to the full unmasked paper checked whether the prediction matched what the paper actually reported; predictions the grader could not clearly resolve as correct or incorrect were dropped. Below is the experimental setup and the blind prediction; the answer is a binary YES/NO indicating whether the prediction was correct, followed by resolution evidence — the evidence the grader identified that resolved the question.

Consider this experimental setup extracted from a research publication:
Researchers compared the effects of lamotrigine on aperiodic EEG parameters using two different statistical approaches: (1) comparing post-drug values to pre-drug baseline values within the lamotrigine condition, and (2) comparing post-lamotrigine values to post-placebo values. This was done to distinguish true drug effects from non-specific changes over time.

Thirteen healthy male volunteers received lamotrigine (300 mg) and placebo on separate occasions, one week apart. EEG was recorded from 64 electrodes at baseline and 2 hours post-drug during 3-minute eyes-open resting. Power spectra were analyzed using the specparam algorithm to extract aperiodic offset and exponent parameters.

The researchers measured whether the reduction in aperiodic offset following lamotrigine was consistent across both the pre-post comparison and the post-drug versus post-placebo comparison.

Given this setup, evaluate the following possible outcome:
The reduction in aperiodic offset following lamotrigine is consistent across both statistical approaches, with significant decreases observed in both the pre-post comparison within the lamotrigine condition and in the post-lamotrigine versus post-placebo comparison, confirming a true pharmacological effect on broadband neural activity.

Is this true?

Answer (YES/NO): YES